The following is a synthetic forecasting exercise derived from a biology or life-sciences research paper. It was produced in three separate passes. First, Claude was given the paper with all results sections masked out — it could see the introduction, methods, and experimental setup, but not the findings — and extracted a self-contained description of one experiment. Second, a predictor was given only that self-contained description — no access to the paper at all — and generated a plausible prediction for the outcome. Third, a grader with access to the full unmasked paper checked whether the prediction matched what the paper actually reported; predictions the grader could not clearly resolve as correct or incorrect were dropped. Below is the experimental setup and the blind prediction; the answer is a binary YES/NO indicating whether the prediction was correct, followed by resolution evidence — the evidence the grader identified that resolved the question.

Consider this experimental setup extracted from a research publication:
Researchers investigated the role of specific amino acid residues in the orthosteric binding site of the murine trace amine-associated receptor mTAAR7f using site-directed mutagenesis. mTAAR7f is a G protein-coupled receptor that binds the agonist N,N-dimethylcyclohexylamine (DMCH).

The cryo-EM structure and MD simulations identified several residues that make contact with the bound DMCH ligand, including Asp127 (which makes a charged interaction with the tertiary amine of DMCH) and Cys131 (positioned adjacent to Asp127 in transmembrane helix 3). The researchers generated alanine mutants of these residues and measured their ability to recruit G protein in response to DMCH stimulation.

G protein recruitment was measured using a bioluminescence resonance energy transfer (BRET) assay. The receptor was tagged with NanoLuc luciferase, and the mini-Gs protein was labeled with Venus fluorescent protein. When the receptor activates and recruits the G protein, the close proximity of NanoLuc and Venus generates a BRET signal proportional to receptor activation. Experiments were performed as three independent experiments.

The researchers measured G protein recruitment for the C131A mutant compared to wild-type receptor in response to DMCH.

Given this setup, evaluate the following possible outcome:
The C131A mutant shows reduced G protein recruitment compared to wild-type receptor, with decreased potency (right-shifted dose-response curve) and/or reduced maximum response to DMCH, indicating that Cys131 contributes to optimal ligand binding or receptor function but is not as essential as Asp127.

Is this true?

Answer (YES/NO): NO